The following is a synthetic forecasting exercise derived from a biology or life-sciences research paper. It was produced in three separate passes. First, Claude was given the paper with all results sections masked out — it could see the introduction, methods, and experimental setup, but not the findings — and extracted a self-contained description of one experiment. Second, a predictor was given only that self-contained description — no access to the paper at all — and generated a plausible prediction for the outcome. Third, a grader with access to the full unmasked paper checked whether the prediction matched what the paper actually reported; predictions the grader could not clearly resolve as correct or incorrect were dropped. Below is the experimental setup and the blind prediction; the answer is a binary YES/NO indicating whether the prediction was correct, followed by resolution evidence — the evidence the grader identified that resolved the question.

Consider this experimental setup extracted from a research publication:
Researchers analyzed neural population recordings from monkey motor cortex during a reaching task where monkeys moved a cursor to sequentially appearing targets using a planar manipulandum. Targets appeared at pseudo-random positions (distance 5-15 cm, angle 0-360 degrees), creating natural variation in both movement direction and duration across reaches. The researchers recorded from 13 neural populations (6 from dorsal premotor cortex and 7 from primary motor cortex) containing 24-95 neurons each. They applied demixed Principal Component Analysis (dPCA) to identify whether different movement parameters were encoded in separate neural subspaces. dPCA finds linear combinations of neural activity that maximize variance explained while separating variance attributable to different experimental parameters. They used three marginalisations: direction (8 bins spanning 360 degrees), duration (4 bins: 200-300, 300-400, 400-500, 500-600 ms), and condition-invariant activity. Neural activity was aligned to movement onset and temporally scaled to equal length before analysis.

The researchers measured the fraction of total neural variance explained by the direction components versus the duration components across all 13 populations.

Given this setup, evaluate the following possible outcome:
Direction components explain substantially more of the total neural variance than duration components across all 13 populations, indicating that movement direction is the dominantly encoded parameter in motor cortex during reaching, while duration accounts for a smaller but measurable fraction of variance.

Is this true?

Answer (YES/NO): YES